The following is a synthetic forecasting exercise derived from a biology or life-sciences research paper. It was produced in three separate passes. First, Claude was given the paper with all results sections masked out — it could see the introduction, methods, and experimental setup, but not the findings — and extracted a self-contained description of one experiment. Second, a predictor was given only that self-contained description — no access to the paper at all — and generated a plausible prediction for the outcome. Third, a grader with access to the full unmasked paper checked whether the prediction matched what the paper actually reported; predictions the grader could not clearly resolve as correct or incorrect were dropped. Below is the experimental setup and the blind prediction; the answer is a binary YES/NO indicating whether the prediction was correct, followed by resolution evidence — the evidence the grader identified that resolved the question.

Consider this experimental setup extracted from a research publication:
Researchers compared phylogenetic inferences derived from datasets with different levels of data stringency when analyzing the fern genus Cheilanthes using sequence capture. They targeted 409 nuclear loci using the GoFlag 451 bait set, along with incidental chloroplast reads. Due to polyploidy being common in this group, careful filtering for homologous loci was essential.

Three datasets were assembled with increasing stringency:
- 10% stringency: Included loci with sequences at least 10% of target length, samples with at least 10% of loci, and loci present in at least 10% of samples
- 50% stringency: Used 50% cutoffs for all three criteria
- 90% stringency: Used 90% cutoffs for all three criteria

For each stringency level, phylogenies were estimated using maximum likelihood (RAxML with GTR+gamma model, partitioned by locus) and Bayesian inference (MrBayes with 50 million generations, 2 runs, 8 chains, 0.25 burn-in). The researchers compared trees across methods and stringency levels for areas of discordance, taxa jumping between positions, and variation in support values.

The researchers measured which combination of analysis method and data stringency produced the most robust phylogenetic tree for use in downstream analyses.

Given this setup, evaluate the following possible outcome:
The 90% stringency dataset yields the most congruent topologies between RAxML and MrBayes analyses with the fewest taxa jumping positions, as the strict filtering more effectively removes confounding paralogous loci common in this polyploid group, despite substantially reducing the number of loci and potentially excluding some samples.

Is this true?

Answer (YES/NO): NO